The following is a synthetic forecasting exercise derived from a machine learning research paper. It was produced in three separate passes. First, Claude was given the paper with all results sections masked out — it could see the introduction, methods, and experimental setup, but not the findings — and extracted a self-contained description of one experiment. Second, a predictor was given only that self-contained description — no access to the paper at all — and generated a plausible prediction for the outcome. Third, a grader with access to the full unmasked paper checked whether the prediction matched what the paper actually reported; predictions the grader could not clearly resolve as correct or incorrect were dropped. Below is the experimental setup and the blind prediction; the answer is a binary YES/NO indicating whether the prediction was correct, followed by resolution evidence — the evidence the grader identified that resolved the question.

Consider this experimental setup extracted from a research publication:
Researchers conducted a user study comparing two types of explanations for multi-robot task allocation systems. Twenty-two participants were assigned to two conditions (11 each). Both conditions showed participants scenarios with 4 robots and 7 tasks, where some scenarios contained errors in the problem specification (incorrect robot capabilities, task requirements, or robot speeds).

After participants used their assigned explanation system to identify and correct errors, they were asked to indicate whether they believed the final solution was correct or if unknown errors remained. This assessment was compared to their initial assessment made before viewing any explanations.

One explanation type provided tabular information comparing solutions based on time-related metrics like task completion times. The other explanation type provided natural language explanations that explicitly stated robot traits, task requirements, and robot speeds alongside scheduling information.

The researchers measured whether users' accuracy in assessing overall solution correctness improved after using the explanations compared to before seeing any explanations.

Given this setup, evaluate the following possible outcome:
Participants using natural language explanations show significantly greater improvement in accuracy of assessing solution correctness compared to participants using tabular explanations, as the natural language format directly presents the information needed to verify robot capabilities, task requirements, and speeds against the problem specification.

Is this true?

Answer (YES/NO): NO